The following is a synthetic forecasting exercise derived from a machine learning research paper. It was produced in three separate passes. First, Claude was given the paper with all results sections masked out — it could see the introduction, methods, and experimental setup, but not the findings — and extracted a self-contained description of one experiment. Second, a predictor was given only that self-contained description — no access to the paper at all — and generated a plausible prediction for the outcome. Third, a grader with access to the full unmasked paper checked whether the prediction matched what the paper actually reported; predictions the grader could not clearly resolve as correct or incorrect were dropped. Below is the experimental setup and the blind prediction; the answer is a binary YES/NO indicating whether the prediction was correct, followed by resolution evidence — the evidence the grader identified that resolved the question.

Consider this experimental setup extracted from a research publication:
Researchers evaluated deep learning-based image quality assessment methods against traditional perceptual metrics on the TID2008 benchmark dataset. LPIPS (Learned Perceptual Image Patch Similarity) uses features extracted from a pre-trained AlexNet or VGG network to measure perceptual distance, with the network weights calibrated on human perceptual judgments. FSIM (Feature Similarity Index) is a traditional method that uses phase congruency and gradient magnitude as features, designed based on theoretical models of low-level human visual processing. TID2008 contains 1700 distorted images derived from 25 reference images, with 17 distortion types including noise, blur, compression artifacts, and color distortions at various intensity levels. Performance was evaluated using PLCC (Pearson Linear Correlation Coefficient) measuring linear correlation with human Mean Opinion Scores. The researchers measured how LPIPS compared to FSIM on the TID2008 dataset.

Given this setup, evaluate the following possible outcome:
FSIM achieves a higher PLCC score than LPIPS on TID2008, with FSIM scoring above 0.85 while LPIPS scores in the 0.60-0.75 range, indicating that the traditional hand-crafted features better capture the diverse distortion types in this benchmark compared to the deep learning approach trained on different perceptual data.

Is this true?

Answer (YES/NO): YES